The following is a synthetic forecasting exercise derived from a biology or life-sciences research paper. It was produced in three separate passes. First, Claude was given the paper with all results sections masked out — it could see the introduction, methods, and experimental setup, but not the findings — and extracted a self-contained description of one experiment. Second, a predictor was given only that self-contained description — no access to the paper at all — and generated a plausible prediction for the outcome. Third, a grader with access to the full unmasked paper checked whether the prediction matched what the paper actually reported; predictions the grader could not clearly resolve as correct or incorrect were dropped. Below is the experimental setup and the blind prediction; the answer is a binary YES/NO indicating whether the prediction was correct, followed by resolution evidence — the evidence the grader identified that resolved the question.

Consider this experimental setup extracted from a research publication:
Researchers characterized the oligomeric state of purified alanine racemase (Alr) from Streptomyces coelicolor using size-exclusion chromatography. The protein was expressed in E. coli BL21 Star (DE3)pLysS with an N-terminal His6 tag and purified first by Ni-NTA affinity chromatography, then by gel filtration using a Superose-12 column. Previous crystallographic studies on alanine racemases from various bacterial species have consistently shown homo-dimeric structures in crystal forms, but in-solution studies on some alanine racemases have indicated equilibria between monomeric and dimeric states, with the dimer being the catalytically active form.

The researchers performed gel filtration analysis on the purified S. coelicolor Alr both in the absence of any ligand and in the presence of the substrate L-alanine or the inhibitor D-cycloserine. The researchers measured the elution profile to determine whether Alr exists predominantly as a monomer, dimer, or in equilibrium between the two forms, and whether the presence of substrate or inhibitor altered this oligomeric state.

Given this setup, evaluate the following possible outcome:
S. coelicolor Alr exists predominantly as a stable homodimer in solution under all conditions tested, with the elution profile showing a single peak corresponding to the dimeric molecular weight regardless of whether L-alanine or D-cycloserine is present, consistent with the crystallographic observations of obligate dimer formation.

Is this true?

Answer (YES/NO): YES